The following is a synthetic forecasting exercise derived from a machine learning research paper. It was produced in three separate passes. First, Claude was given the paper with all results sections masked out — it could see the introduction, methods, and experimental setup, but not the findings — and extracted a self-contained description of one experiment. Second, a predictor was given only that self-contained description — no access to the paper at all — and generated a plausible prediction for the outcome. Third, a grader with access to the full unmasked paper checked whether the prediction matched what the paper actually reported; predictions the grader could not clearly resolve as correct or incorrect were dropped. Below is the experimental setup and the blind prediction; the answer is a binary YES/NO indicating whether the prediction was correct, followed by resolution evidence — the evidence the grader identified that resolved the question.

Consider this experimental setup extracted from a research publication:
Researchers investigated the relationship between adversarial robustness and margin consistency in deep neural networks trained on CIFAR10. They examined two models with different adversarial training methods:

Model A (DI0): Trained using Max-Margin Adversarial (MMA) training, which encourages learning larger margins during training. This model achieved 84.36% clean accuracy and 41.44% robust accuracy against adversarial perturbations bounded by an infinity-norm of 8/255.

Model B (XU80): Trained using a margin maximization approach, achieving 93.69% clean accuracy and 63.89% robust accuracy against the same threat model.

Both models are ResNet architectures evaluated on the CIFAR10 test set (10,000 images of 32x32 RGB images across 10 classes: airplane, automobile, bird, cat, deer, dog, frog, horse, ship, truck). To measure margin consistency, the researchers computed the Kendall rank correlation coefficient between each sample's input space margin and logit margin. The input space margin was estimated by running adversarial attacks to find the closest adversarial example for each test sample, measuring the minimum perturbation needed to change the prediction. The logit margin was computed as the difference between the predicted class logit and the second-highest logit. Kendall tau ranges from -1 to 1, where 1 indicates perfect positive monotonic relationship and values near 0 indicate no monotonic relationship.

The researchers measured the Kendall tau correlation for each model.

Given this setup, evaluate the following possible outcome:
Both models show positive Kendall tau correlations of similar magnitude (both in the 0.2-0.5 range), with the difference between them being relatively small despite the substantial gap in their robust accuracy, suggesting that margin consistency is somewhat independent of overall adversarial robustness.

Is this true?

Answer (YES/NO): NO